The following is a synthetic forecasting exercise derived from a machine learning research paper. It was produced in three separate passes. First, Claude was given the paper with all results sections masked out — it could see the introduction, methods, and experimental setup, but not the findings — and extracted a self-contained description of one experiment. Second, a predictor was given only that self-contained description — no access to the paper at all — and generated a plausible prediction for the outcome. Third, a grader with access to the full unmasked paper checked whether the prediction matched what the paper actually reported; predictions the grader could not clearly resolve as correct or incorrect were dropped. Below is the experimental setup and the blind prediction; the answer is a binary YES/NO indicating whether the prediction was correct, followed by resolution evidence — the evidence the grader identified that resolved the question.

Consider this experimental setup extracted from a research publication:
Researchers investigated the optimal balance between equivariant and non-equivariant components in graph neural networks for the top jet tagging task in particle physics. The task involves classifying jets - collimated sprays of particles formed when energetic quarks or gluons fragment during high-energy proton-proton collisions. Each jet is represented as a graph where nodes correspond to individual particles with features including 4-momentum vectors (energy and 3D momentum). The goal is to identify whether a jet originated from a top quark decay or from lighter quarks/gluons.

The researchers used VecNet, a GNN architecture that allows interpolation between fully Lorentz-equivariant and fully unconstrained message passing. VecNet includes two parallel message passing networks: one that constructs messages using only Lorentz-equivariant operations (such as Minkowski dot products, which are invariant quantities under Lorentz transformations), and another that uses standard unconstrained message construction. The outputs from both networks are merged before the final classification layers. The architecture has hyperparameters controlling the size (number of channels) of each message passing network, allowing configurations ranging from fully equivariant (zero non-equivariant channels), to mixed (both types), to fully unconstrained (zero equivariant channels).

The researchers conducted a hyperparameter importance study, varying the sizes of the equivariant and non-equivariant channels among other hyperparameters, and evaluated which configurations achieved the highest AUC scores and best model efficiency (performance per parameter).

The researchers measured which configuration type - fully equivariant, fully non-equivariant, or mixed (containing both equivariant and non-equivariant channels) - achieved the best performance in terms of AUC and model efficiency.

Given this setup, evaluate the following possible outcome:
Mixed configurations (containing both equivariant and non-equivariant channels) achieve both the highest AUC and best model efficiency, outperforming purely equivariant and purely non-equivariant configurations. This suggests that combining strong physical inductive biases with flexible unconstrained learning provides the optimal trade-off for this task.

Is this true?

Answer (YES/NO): YES